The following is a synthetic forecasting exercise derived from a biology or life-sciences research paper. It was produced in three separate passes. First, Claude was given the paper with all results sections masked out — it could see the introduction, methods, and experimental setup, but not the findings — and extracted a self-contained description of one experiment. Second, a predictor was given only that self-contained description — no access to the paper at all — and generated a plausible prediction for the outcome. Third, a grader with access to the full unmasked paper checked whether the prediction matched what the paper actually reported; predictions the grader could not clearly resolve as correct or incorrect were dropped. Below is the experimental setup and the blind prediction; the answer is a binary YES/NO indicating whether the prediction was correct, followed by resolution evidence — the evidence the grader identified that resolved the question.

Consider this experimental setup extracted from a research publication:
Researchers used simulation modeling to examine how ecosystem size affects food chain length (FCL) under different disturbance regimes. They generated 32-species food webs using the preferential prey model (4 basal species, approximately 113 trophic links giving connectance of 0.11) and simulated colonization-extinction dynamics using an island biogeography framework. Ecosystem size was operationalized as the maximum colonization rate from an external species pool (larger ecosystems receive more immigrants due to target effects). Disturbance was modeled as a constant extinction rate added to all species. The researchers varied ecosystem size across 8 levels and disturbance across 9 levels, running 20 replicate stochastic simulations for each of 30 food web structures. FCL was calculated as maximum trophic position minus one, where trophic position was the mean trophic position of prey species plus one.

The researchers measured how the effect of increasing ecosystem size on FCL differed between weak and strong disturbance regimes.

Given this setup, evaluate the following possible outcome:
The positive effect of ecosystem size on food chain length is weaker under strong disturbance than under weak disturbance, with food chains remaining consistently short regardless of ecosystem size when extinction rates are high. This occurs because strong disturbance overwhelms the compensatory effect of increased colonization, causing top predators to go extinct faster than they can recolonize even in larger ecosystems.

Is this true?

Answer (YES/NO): NO